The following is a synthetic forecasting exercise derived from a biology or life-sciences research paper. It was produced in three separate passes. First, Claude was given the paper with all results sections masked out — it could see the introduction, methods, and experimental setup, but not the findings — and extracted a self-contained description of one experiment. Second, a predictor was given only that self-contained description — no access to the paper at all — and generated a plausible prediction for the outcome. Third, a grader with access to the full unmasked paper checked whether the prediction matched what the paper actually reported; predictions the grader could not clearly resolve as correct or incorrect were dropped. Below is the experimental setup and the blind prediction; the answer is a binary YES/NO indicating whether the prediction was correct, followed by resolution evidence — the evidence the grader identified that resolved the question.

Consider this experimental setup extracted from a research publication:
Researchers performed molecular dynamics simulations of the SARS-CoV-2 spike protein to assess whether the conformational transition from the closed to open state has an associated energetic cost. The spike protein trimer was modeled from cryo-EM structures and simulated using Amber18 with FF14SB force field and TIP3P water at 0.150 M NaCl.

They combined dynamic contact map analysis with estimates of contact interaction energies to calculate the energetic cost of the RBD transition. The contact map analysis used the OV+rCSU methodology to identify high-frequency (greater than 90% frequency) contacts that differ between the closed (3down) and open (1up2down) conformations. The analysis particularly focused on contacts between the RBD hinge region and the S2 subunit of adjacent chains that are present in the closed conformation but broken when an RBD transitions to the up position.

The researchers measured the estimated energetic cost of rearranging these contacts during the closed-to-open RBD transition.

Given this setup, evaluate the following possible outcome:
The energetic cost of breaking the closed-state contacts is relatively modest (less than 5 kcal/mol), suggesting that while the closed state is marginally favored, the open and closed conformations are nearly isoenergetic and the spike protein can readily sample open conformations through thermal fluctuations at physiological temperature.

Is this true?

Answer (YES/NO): NO